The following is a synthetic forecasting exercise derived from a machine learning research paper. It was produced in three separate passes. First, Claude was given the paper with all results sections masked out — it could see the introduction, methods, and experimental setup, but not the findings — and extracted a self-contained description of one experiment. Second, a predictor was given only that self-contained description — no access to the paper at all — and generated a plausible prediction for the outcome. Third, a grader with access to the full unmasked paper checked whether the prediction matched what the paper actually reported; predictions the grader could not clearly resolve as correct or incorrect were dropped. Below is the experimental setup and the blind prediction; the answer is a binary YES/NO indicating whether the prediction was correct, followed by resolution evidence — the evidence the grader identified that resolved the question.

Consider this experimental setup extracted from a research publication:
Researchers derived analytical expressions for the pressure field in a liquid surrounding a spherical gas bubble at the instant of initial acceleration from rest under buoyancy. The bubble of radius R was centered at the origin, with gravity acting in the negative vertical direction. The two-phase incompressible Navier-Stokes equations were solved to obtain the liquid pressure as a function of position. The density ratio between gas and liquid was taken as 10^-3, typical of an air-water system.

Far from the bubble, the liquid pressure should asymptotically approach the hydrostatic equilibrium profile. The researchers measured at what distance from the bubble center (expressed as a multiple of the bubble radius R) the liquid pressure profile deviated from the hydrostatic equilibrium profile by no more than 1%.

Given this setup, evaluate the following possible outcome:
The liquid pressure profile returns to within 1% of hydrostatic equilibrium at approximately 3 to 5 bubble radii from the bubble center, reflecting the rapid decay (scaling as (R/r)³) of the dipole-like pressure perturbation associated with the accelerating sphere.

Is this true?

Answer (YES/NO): YES